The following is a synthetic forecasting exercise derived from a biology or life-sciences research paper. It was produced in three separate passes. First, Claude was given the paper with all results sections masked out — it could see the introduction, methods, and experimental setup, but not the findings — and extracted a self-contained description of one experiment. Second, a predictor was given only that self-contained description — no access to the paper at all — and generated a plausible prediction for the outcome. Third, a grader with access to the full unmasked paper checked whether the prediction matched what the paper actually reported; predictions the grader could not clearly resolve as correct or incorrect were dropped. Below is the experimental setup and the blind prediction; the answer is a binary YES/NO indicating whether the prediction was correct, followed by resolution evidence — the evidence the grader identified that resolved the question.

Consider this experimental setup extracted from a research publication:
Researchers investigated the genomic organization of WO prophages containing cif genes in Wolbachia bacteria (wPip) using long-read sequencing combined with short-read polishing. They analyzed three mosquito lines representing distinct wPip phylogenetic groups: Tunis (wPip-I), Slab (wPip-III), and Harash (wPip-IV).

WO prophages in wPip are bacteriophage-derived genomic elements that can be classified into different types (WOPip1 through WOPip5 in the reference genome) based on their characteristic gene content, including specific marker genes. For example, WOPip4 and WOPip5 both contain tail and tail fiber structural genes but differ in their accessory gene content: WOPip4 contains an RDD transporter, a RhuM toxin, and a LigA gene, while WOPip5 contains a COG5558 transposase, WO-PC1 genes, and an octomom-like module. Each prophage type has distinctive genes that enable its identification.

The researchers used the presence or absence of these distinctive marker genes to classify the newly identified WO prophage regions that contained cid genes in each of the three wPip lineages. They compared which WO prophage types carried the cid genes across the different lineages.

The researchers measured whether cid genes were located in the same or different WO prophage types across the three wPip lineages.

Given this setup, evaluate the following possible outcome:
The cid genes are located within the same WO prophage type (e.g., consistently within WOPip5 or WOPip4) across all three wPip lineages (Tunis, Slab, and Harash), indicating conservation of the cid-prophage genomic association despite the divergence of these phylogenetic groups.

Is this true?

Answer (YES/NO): NO